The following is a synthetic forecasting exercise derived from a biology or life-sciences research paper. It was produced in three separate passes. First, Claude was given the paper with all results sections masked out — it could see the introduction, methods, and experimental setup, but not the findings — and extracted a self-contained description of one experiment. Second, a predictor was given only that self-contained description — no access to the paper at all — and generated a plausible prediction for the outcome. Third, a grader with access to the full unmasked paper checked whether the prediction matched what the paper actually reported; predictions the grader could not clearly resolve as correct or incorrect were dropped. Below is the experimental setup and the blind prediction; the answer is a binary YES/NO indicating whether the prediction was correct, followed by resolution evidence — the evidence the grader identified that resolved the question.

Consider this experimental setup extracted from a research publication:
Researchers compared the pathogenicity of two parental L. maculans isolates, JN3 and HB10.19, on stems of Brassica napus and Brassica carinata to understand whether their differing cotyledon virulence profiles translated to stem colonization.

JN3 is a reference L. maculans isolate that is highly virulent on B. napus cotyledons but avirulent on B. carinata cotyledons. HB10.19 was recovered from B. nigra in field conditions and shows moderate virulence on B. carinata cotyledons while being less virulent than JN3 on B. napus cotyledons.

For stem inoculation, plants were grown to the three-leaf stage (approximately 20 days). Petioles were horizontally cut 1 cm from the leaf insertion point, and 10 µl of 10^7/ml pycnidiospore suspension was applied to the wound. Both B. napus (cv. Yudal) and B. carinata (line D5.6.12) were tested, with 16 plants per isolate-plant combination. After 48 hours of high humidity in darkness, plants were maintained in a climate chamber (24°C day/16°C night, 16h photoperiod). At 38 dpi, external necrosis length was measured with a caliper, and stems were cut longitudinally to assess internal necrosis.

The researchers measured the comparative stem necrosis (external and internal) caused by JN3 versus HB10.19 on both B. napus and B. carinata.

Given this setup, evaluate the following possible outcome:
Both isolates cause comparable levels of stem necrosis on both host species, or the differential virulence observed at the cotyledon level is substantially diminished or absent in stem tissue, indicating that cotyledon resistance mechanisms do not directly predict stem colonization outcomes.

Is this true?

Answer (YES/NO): NO